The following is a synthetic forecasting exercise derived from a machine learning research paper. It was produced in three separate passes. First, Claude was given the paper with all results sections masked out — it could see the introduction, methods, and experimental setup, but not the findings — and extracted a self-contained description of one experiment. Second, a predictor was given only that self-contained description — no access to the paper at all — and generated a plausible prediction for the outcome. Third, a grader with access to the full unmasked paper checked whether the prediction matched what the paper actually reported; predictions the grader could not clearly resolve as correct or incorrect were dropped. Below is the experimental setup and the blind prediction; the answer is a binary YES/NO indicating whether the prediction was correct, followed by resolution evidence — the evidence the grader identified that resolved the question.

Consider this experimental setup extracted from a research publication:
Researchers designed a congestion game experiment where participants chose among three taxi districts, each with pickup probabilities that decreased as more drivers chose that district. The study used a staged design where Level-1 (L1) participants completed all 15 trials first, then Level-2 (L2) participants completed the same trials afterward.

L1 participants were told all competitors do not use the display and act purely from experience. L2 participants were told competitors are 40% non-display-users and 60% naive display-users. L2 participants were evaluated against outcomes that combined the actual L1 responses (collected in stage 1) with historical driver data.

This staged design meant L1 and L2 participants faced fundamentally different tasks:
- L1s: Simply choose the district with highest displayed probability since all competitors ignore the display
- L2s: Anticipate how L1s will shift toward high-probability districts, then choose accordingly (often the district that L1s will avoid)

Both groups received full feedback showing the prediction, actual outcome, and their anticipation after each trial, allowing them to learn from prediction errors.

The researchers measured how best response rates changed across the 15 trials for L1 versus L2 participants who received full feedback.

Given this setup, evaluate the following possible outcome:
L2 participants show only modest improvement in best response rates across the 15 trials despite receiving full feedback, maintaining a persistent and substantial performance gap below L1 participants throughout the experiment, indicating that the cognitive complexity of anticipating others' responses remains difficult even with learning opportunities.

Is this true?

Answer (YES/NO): NO